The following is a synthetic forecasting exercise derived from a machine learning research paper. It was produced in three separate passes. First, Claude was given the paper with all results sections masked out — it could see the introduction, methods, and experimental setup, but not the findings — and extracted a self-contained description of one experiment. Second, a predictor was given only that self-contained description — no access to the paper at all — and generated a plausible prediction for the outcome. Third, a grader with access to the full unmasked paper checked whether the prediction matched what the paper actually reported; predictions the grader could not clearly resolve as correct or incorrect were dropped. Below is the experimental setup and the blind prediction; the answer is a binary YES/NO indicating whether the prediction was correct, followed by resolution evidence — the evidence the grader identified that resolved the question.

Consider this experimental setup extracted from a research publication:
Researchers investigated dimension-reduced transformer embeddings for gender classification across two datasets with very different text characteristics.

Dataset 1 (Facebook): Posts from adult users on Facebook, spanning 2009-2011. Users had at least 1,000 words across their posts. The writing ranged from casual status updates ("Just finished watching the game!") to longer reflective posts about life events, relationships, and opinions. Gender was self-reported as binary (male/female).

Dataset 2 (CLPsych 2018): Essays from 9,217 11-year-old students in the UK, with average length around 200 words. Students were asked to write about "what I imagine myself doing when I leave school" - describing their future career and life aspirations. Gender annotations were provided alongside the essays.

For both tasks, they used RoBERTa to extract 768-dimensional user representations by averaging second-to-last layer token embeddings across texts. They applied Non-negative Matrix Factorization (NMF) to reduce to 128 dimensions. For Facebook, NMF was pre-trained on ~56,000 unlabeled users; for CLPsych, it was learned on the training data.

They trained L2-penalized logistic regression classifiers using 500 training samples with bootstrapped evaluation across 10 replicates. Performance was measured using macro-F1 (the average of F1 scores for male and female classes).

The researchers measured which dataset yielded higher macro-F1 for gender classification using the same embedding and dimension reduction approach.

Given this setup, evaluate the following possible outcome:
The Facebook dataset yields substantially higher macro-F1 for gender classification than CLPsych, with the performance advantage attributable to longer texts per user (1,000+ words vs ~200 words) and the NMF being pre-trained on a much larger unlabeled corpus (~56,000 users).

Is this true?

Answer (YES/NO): NO